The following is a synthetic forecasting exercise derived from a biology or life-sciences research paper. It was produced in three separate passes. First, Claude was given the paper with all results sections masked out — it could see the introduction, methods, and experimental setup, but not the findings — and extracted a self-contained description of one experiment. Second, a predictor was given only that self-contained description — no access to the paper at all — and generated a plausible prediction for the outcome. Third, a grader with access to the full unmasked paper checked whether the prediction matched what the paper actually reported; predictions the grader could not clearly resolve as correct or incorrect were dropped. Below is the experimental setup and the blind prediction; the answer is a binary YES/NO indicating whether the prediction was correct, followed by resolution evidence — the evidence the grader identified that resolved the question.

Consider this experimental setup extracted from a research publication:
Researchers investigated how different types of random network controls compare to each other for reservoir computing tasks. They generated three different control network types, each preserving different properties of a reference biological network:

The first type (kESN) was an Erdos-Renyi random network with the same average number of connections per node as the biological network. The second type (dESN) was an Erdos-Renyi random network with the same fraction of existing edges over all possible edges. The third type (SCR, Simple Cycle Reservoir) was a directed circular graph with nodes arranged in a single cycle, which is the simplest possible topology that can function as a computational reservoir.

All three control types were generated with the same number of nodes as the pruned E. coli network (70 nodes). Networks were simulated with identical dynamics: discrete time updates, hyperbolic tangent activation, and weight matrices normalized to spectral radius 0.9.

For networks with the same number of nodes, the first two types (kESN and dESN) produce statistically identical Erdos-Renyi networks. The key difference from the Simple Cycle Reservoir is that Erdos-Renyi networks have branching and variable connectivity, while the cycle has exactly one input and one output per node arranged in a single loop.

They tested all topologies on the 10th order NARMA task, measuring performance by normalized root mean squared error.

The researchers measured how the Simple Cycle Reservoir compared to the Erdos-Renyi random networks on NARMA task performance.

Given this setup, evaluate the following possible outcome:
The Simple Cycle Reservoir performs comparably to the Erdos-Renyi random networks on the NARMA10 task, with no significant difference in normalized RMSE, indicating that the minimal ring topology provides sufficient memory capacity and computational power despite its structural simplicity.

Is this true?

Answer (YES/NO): NO